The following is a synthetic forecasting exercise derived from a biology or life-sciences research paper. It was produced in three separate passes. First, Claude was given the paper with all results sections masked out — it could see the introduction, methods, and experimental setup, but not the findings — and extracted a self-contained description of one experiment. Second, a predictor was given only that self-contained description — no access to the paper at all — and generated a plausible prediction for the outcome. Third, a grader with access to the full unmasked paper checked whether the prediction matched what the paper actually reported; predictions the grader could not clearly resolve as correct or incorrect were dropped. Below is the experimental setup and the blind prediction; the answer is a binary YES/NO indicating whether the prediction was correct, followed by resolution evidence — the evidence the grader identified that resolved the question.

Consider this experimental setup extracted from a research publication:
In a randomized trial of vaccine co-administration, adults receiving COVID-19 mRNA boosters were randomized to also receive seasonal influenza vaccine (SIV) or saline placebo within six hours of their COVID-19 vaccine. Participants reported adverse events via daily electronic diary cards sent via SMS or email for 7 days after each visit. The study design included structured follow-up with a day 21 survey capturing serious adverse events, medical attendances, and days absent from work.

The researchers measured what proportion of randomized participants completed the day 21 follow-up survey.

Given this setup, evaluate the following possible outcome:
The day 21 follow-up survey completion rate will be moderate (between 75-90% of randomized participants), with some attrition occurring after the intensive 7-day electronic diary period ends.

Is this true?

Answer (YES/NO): YES